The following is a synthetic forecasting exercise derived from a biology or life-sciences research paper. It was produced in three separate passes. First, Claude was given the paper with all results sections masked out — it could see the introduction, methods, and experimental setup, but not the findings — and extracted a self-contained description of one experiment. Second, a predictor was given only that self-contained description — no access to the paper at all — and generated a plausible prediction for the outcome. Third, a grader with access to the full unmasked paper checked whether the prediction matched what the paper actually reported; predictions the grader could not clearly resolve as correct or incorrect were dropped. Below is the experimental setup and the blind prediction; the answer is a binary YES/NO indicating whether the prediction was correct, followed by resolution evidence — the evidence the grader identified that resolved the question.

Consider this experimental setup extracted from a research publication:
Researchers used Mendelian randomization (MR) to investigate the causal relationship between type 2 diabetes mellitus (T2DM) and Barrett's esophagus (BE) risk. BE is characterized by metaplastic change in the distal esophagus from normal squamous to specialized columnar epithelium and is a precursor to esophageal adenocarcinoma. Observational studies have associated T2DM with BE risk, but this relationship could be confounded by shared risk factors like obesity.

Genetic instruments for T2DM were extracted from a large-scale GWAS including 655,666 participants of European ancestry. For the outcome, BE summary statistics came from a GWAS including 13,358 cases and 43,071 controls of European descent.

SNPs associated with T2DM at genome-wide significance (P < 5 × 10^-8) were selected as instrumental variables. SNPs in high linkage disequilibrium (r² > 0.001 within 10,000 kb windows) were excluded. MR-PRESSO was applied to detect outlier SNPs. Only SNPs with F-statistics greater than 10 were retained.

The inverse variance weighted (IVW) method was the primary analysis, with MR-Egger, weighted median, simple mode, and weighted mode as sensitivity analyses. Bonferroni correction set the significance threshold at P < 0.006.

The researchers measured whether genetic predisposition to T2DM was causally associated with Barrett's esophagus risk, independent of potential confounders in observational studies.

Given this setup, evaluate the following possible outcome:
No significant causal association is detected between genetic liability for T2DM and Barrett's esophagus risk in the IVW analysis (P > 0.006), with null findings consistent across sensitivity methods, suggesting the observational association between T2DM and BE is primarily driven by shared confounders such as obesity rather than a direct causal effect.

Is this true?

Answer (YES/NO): YES